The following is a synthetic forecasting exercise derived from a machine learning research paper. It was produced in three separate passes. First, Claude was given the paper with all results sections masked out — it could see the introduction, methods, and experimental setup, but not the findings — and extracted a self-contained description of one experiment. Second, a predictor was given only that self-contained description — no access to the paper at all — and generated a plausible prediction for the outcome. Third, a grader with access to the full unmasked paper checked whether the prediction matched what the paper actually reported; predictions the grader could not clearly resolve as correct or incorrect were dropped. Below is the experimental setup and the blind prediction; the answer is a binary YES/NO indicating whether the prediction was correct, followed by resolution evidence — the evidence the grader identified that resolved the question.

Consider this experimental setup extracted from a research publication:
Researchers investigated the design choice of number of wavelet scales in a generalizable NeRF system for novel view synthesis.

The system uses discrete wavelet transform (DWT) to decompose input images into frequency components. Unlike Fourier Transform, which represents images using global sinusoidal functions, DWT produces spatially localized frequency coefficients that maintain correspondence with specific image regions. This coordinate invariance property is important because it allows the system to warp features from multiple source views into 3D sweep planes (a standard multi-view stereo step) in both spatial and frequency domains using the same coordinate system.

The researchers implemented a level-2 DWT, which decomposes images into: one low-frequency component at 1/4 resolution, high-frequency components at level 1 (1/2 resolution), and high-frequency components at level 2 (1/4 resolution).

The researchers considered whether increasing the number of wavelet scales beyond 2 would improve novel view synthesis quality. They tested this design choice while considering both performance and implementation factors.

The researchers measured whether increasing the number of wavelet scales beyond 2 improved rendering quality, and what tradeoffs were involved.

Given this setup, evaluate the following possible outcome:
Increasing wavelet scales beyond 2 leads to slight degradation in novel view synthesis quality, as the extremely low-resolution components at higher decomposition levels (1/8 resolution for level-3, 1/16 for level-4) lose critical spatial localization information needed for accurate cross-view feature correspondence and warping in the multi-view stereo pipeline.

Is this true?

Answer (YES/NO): NO